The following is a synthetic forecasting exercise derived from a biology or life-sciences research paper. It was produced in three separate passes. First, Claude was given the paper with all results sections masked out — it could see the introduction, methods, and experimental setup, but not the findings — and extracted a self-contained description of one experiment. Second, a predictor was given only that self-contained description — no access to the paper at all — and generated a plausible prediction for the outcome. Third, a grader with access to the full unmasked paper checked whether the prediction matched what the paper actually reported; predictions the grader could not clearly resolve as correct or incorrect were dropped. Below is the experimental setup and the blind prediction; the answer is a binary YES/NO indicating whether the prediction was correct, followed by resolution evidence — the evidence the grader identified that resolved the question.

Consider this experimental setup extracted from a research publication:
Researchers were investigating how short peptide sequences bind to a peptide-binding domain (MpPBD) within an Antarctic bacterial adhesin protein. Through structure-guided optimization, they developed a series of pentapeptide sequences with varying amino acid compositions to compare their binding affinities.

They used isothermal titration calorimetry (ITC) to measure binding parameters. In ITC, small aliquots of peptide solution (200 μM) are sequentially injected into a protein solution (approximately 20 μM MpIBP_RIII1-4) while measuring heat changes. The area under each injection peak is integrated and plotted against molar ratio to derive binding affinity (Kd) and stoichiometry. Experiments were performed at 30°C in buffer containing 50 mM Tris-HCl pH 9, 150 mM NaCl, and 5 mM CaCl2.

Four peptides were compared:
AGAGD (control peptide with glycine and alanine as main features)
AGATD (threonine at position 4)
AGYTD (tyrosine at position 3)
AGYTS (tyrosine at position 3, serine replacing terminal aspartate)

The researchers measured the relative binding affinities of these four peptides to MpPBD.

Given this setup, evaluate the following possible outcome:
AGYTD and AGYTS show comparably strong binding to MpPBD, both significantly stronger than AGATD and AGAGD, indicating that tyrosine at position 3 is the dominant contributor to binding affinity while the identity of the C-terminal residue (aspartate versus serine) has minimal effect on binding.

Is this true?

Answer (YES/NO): YES